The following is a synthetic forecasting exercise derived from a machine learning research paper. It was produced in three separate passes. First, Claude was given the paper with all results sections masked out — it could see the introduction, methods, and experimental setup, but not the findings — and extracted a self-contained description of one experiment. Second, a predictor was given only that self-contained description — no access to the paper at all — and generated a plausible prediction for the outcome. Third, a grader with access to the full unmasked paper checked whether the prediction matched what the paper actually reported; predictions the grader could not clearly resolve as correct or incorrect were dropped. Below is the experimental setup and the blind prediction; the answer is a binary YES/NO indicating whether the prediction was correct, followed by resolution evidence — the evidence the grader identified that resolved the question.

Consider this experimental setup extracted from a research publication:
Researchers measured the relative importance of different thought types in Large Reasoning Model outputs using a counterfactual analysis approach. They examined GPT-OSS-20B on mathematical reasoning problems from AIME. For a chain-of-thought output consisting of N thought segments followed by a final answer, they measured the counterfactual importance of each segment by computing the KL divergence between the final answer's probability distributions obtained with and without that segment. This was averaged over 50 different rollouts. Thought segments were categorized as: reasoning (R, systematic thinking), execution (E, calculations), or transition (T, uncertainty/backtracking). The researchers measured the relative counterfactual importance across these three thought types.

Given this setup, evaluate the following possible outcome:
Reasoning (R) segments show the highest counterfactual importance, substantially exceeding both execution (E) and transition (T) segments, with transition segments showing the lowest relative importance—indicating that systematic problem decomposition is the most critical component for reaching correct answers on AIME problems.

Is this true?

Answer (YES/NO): YES